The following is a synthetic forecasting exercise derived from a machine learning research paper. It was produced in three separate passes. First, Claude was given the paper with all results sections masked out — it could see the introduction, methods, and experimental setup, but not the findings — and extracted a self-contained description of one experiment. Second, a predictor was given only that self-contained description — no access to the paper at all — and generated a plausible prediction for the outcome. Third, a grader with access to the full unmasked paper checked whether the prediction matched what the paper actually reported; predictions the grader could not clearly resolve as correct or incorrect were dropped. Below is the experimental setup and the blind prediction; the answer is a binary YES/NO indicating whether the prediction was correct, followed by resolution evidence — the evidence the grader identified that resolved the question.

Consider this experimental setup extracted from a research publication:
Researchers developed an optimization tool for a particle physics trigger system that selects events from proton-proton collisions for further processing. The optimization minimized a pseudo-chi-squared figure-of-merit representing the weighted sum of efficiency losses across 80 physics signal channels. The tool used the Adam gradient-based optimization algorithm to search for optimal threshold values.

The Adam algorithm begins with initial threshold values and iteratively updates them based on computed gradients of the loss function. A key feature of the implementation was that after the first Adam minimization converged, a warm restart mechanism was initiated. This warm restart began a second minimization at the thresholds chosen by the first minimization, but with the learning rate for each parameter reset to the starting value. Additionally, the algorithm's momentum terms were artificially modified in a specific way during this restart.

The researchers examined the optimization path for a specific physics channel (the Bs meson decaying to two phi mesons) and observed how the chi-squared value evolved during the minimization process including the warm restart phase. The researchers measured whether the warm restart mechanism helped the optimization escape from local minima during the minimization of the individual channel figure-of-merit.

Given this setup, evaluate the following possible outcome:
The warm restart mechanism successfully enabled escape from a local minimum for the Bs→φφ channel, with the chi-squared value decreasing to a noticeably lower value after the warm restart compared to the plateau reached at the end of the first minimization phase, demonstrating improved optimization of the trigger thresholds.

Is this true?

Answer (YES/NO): YES